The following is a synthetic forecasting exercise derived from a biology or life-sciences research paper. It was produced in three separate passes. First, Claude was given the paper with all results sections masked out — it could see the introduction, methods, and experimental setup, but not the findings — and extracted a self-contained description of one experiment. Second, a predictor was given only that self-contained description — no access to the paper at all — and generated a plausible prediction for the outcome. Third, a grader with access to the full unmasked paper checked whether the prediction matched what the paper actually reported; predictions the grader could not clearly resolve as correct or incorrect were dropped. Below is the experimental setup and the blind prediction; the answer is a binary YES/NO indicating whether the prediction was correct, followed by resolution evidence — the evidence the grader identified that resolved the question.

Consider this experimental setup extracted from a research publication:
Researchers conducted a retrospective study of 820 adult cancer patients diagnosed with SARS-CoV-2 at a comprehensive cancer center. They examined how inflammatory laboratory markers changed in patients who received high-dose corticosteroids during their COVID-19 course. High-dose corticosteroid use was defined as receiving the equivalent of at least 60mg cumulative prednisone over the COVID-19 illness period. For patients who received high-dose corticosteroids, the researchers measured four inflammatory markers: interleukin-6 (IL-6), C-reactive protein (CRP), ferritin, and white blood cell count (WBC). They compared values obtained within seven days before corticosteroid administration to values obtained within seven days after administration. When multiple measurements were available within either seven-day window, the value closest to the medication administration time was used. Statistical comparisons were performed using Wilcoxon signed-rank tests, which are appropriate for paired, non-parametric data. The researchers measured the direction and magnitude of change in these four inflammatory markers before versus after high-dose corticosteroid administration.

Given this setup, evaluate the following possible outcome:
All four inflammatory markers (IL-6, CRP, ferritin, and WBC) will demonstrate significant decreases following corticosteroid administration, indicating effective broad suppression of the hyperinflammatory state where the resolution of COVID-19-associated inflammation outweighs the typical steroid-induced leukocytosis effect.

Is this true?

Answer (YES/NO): NO